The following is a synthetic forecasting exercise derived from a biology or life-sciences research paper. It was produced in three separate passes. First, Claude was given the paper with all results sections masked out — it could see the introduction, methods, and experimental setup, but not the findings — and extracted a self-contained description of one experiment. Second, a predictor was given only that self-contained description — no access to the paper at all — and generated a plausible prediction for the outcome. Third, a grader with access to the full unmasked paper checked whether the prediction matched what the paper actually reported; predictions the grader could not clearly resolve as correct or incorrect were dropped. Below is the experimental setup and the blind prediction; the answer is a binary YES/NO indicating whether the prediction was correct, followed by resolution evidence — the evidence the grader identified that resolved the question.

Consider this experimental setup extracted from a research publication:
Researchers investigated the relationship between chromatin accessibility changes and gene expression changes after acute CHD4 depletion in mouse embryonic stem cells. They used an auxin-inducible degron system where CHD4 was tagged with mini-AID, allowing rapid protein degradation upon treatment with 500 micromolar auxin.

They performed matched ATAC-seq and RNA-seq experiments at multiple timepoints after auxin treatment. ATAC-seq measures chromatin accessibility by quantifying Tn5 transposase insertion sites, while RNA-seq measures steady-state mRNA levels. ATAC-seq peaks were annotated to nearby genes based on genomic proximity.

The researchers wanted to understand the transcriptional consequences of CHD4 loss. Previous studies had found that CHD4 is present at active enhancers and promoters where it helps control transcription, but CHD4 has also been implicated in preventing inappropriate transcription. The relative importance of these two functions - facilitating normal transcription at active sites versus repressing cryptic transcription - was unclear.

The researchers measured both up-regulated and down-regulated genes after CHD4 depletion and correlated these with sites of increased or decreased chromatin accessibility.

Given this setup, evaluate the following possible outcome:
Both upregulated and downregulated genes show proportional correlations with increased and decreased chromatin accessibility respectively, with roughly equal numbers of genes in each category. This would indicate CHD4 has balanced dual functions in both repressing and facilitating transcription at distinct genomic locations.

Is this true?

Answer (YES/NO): NO